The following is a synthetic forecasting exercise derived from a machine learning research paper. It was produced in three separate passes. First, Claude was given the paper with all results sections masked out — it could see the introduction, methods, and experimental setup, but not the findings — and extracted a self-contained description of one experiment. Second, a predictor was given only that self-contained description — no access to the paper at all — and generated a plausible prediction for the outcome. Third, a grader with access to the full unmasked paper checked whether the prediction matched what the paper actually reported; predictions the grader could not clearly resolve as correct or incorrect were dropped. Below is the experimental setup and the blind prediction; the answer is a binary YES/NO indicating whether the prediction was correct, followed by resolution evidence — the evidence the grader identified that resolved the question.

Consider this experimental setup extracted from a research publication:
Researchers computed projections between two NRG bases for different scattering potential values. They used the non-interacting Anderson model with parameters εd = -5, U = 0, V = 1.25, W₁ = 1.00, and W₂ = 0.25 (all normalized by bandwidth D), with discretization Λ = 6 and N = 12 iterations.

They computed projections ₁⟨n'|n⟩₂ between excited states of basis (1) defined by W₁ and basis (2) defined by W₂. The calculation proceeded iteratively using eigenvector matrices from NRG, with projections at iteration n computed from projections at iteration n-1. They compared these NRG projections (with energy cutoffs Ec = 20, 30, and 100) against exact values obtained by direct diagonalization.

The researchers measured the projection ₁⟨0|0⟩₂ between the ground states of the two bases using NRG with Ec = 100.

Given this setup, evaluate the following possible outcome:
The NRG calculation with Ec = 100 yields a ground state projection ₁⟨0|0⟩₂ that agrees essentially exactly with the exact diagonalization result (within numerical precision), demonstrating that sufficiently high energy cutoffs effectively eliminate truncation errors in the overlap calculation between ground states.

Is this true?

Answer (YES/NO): YES